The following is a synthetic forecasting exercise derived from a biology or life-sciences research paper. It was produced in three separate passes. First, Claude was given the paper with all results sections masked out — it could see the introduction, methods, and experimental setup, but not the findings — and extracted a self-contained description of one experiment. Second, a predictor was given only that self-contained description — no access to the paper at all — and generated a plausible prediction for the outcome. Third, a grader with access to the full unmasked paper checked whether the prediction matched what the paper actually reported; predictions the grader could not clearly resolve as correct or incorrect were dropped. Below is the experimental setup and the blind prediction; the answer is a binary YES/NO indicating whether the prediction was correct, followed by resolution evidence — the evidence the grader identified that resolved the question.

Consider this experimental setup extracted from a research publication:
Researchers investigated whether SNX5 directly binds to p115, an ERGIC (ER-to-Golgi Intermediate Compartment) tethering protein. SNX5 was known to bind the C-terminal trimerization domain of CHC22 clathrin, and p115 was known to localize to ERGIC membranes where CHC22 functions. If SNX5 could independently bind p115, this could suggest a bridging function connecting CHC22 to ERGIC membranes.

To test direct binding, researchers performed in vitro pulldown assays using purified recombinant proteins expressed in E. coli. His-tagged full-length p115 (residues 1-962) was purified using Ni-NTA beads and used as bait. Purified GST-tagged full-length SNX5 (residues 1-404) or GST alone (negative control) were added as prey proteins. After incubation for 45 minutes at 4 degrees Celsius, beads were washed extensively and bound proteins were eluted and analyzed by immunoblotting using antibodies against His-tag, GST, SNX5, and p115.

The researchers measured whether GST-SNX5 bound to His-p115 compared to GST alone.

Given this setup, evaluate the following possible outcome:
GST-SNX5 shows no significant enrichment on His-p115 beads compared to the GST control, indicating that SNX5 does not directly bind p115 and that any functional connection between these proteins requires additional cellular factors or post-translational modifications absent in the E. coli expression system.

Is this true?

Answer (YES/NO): NO